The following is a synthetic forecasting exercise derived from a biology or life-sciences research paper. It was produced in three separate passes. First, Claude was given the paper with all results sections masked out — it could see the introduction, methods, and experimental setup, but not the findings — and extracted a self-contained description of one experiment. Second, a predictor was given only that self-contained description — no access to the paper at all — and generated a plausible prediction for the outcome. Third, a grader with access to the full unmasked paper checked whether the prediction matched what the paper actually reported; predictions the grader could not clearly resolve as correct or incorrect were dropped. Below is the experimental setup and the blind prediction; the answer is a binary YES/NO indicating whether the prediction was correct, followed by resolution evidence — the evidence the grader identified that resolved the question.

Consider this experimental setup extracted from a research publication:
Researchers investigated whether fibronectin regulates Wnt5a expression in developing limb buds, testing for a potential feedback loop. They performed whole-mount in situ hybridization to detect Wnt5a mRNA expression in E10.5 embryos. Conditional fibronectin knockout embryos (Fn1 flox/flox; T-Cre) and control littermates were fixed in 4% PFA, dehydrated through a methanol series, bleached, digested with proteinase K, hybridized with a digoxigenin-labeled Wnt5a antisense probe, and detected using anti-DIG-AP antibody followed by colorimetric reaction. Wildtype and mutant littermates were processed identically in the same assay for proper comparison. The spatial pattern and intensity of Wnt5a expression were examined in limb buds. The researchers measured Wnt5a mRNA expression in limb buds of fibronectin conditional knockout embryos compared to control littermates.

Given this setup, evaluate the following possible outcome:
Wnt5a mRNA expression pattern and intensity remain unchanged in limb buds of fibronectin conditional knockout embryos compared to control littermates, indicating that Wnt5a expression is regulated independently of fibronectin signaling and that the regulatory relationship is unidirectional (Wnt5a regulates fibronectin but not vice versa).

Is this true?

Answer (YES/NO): NO